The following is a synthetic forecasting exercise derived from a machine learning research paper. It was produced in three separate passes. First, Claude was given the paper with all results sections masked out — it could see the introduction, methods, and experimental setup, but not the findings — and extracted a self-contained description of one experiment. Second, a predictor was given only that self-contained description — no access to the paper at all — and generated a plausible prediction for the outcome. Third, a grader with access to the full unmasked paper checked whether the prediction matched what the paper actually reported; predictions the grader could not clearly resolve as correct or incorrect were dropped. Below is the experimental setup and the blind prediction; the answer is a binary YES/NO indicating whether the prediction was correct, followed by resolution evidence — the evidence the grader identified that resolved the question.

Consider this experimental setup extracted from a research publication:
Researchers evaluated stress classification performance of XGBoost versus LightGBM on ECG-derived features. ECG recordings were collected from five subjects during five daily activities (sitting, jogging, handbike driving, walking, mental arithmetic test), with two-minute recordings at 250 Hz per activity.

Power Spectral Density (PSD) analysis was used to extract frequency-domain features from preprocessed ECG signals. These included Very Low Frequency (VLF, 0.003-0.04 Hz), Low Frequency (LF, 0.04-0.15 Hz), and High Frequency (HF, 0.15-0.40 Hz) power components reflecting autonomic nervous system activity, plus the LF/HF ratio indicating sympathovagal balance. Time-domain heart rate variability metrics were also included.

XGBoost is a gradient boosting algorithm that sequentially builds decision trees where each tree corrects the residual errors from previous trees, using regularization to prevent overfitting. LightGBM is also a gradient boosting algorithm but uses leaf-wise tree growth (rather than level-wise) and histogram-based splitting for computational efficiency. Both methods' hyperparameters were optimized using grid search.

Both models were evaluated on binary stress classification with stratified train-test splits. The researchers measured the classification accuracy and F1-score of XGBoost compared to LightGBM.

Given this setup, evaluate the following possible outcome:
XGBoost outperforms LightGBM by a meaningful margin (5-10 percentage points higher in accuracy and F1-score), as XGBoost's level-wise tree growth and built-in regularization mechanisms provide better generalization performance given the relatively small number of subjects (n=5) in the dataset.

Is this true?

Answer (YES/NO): NO